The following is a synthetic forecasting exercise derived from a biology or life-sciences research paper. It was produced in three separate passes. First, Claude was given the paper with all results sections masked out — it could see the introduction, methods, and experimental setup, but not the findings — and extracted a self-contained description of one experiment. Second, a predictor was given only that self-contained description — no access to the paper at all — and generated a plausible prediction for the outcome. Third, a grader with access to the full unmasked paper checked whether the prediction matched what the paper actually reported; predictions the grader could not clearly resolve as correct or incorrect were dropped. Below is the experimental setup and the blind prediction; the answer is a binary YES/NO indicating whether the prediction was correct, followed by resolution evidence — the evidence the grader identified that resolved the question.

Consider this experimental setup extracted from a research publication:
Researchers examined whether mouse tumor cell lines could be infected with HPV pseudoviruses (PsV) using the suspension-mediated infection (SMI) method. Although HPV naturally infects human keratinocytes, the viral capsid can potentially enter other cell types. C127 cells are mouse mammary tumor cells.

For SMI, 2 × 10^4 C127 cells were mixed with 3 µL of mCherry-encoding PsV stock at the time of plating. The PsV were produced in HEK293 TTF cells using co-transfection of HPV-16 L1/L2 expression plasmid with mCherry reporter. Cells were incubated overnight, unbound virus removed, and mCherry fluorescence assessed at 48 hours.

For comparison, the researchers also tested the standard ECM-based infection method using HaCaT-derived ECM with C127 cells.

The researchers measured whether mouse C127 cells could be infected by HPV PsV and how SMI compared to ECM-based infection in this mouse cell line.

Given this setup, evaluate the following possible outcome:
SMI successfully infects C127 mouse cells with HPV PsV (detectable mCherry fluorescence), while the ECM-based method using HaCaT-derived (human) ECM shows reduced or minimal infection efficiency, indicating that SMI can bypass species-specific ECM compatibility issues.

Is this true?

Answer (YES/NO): NO